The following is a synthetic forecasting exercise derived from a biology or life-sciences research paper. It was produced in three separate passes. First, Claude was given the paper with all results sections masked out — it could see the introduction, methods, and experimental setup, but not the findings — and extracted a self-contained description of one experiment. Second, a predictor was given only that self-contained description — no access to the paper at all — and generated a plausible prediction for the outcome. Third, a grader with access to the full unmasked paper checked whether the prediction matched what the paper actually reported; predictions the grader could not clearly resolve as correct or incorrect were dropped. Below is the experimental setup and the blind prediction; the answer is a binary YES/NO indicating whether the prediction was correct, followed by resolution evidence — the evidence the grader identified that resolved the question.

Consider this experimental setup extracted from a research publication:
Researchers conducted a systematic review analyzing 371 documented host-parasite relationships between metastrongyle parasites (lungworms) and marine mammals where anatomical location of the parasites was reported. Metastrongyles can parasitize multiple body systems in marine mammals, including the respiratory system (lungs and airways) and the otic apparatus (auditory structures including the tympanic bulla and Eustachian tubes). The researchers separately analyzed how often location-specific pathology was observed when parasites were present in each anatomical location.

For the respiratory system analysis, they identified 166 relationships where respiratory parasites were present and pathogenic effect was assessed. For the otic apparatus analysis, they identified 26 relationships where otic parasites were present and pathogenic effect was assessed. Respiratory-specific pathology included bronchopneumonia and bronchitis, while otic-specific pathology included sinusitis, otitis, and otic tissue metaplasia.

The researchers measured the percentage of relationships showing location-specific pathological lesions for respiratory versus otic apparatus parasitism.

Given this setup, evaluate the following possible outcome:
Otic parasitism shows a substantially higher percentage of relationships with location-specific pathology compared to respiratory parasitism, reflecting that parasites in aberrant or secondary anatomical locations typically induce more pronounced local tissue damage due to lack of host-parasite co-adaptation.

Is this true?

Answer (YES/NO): NO